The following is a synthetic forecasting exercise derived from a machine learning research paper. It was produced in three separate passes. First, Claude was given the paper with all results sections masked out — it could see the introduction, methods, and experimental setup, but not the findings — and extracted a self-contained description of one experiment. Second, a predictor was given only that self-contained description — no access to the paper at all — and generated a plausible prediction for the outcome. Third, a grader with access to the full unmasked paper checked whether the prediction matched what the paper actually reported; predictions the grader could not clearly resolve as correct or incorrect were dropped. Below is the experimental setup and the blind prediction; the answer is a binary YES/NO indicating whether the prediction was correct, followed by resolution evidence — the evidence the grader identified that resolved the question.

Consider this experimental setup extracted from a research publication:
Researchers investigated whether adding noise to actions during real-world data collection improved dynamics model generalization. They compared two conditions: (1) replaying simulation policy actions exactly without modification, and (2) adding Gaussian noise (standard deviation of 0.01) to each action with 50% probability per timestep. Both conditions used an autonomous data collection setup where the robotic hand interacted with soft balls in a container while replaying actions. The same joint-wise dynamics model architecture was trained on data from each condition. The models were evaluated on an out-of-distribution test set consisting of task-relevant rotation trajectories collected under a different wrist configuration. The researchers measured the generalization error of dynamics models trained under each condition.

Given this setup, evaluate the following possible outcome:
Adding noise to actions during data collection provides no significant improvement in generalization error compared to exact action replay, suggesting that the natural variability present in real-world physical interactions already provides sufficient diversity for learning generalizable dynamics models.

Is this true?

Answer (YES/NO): NO